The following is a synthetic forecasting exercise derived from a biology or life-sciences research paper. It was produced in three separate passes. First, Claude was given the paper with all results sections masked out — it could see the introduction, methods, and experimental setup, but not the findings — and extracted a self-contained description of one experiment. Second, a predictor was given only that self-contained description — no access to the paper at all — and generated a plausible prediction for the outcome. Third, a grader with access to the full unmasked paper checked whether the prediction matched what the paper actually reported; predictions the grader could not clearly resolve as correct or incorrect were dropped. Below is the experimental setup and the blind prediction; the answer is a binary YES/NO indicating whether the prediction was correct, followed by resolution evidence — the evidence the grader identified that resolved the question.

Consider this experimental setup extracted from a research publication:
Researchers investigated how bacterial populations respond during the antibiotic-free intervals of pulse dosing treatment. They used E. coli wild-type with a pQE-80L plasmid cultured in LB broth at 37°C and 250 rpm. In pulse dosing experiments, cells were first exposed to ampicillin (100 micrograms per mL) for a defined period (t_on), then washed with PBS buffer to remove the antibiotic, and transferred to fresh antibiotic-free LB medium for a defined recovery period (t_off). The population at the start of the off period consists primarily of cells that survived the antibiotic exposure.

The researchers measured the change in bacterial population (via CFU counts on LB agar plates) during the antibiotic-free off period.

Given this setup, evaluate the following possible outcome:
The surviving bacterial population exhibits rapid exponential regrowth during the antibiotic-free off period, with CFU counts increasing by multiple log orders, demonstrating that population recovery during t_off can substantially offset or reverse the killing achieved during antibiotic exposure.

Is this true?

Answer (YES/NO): YES